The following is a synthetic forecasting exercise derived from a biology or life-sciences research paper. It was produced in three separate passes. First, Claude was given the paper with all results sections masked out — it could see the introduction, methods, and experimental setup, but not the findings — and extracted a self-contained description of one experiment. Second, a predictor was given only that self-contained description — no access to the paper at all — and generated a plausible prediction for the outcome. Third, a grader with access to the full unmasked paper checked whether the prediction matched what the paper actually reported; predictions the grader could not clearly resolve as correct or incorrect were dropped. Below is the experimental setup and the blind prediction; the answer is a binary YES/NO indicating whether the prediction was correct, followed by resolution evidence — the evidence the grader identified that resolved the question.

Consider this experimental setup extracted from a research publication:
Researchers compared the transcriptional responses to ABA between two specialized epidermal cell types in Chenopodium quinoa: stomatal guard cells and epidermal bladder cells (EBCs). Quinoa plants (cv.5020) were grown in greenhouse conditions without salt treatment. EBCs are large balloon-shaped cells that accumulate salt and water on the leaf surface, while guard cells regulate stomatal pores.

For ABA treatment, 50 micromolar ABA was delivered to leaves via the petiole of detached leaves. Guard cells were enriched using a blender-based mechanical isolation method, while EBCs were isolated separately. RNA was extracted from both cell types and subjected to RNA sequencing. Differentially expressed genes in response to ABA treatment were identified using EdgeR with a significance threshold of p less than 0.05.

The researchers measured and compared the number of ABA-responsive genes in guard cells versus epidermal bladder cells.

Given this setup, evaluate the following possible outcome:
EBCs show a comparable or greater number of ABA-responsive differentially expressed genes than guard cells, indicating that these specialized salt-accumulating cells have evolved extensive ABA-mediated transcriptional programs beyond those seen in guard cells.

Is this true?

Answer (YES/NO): YES